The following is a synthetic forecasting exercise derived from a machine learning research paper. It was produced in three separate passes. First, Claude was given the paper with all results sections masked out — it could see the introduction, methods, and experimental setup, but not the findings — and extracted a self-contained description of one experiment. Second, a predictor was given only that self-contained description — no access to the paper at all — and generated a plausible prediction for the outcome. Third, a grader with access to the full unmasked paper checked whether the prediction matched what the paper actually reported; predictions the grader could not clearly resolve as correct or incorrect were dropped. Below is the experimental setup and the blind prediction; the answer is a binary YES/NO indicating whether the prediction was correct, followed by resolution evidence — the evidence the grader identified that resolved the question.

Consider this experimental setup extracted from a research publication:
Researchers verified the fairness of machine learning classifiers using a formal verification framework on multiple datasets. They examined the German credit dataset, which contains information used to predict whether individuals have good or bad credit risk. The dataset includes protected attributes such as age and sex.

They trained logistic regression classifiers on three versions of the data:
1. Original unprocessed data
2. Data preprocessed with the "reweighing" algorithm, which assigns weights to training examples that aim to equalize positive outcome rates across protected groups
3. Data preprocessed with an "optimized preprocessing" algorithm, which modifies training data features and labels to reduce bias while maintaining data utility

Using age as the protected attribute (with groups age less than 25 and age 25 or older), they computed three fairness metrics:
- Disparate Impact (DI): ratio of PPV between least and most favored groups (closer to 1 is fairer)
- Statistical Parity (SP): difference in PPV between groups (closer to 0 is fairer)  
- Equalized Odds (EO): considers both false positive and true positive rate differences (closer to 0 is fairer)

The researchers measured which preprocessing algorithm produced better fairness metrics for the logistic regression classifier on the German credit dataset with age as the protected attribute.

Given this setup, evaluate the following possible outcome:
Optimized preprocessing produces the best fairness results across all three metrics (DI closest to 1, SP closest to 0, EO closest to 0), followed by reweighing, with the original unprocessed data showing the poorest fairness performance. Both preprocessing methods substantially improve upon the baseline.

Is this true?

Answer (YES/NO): NO